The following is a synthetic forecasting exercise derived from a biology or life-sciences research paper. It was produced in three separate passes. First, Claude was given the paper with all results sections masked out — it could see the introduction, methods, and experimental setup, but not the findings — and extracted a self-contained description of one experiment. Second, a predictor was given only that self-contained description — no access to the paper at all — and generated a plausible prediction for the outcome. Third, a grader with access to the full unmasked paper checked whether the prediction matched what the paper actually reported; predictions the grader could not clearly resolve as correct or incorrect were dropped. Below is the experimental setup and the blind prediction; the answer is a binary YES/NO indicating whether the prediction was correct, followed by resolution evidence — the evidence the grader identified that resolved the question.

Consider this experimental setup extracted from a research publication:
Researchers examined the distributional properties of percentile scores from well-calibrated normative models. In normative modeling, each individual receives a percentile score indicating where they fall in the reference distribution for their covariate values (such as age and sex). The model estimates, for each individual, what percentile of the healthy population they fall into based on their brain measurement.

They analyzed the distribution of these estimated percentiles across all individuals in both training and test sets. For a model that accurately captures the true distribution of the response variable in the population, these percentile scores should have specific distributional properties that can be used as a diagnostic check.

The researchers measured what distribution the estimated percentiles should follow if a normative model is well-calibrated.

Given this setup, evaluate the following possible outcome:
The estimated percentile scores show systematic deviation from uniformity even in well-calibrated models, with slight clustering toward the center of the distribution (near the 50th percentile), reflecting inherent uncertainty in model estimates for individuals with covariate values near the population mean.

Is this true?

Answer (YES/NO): NO